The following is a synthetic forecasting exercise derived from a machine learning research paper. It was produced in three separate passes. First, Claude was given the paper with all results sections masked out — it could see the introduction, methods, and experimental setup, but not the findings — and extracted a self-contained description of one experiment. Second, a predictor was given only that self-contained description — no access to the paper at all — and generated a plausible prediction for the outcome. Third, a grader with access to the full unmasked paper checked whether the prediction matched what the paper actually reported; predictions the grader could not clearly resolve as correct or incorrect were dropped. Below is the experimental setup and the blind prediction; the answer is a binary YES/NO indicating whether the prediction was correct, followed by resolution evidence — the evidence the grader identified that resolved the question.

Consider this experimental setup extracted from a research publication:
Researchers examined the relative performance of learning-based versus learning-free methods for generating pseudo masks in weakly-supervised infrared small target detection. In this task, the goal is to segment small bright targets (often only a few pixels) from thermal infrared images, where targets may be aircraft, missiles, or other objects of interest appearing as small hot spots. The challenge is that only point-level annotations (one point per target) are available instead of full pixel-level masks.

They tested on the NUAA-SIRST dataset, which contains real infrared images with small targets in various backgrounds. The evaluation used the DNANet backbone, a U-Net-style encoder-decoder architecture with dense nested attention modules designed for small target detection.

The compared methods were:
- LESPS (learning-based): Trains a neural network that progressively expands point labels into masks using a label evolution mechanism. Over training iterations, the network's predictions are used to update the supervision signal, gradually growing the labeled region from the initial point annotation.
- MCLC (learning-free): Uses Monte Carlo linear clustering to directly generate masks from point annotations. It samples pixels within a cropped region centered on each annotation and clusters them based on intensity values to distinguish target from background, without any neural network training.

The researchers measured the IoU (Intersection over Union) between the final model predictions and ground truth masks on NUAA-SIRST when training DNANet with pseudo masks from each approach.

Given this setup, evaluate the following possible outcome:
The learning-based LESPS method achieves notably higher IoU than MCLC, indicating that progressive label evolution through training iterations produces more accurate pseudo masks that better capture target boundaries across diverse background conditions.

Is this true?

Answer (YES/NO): NO